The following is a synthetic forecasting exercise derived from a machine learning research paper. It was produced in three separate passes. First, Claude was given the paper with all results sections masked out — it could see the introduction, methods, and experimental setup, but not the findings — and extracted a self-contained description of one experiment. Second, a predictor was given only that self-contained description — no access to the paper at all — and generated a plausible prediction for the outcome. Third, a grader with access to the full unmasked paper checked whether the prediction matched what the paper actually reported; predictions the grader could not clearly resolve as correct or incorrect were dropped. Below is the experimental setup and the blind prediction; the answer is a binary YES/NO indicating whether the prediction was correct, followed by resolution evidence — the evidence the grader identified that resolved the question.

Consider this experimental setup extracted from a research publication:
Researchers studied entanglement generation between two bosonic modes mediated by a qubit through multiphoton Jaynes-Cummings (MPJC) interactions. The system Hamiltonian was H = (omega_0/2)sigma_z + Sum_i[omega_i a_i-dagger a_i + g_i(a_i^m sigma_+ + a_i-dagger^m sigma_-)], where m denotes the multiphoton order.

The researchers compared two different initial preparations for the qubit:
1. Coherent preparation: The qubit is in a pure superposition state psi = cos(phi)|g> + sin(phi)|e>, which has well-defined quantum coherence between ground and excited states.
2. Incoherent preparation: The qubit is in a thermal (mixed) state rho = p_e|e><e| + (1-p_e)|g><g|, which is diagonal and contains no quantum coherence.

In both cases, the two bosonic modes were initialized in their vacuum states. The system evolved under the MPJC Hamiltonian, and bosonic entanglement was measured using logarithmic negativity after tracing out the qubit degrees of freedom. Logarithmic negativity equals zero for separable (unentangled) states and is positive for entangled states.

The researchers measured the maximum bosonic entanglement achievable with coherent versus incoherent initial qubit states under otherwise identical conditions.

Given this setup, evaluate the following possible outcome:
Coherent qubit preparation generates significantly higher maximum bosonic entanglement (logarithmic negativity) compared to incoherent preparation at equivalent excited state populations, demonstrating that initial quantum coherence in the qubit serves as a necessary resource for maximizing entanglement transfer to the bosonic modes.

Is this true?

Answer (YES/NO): NO